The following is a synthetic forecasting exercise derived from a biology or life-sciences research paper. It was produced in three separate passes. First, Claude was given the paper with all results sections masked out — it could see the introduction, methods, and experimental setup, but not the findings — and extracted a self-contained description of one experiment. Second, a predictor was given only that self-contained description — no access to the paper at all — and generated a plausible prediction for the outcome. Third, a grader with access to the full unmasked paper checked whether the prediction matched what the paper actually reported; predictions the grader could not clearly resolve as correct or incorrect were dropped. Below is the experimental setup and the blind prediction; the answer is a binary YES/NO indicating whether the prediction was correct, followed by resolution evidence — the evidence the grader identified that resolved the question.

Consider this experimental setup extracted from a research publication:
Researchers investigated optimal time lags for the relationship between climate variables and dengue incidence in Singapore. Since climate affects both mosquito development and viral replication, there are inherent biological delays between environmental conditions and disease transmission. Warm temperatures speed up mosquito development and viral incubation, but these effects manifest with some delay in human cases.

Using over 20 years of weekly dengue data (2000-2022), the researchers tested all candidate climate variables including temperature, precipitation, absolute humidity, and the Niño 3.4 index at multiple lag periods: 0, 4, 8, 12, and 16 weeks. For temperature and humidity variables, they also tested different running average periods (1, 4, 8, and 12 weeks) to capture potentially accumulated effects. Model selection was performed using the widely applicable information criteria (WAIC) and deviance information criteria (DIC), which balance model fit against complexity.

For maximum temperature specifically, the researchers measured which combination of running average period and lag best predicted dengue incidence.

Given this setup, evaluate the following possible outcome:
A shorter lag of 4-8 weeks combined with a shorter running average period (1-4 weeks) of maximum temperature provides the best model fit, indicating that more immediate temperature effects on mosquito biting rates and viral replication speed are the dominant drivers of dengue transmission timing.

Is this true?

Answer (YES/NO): NO